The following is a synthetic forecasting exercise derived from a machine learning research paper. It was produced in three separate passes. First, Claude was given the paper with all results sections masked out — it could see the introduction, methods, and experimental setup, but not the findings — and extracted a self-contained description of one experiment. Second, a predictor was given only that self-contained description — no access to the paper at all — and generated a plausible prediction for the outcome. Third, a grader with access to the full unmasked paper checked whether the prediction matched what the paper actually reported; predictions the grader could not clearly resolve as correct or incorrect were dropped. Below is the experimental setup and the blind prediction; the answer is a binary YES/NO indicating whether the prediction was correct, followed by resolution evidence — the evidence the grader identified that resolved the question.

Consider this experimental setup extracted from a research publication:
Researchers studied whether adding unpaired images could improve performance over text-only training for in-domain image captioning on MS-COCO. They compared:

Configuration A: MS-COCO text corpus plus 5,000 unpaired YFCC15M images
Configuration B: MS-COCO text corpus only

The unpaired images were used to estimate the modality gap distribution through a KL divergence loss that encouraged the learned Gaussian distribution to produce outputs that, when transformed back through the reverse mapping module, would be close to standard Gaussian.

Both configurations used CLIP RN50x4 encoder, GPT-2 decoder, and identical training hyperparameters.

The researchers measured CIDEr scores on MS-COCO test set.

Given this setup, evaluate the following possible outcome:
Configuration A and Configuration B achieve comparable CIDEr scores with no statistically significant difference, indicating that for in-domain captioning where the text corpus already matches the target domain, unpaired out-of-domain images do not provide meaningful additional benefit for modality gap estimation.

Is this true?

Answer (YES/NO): NO